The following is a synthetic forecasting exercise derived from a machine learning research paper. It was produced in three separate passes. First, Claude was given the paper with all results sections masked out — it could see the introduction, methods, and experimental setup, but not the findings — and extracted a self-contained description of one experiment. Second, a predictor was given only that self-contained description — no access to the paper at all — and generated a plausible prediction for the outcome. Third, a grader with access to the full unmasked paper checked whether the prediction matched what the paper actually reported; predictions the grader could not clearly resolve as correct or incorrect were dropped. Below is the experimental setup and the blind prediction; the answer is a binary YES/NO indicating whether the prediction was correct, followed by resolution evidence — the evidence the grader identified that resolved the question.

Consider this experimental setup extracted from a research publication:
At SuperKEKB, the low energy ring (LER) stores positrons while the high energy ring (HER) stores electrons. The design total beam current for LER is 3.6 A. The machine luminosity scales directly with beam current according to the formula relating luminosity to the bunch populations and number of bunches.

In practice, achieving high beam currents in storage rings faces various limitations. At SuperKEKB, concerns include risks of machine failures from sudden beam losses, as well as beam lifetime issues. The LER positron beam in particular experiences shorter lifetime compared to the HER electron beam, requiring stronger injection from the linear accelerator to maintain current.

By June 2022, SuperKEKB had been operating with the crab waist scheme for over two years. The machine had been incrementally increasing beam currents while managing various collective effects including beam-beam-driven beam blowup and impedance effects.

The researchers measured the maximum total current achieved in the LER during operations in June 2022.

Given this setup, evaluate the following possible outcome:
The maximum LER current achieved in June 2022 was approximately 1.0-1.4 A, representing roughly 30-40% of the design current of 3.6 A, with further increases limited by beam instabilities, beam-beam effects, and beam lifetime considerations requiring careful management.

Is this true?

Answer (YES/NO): YES